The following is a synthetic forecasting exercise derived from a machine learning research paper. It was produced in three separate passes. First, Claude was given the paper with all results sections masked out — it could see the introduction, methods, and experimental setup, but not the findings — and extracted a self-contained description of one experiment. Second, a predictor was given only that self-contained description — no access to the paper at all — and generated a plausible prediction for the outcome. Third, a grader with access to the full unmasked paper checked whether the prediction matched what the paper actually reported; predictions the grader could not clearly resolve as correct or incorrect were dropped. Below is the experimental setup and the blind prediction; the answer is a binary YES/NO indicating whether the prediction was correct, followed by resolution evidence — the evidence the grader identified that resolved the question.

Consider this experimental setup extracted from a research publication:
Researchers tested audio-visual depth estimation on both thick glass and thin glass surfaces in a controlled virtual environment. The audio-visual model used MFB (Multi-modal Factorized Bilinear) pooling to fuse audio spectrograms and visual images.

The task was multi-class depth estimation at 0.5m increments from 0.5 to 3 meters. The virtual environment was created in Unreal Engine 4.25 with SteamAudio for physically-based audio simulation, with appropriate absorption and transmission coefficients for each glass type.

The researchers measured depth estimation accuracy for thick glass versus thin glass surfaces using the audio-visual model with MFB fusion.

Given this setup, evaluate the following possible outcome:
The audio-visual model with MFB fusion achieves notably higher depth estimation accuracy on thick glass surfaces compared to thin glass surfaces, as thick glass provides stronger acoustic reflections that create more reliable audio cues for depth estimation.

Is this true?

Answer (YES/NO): NO